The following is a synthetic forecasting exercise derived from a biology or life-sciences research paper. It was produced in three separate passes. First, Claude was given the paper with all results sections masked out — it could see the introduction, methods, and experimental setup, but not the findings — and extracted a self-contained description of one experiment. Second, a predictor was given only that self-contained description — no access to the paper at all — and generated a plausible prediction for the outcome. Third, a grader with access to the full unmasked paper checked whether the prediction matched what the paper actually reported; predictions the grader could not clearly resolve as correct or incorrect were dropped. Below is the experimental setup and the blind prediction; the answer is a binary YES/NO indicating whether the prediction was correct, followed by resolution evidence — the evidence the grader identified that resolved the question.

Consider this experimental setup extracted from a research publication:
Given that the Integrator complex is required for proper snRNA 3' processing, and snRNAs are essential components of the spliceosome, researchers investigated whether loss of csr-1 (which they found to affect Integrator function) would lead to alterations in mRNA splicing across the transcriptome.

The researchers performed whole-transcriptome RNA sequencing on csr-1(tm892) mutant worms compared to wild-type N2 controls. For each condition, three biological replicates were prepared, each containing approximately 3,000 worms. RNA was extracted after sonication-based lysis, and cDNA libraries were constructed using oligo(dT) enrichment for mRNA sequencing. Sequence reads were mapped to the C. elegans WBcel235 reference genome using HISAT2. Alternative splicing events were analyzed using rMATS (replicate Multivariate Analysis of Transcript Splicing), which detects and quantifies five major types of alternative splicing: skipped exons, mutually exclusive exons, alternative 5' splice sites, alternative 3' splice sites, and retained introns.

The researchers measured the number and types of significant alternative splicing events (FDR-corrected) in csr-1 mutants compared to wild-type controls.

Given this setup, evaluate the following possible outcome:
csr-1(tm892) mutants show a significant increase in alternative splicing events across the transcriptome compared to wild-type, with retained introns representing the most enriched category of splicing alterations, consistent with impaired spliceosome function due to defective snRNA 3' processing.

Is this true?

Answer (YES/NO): NO